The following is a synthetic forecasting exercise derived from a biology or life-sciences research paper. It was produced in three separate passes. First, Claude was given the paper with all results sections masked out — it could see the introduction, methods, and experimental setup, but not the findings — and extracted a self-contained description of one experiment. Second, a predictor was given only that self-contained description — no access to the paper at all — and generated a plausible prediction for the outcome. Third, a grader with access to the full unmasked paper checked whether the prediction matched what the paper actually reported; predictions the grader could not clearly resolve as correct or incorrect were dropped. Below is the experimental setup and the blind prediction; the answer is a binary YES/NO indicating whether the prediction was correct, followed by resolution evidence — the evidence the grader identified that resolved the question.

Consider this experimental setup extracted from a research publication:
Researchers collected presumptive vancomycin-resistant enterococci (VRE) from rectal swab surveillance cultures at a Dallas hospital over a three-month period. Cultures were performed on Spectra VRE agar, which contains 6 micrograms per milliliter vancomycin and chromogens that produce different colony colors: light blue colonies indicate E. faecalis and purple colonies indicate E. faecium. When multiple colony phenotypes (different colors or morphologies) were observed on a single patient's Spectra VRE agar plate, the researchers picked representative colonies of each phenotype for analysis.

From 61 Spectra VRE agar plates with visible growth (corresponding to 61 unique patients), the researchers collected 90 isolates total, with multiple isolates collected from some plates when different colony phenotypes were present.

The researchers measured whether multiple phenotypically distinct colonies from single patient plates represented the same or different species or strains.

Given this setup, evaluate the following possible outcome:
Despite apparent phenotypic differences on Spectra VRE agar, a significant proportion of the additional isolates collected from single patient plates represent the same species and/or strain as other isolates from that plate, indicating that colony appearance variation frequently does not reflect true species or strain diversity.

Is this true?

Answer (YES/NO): NO